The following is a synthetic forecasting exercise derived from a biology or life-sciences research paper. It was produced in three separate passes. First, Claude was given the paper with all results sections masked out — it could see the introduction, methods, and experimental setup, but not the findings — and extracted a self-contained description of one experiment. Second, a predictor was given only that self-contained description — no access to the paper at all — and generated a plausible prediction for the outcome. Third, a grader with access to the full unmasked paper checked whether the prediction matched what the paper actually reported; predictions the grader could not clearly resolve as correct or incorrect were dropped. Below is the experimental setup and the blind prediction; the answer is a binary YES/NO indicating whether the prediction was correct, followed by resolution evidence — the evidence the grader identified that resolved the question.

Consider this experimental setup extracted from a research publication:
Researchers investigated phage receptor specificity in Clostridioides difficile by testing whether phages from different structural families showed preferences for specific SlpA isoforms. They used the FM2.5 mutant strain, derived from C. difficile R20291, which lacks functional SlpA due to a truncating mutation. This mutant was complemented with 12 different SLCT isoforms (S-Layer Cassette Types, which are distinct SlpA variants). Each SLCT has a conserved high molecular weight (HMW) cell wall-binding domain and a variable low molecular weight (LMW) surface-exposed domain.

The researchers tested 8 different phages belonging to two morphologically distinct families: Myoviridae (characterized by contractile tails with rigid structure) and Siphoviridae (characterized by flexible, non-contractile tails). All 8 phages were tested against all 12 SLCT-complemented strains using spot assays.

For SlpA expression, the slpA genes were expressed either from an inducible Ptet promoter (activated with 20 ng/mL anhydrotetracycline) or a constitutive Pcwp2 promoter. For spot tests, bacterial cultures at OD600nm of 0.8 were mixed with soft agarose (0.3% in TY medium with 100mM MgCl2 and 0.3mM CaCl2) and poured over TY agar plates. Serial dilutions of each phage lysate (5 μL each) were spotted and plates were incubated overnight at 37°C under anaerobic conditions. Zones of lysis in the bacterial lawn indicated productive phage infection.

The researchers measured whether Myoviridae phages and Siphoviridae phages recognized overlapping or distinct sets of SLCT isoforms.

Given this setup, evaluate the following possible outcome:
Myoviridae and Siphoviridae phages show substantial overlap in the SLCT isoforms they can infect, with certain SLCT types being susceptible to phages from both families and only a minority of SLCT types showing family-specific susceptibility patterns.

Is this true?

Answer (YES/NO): NO